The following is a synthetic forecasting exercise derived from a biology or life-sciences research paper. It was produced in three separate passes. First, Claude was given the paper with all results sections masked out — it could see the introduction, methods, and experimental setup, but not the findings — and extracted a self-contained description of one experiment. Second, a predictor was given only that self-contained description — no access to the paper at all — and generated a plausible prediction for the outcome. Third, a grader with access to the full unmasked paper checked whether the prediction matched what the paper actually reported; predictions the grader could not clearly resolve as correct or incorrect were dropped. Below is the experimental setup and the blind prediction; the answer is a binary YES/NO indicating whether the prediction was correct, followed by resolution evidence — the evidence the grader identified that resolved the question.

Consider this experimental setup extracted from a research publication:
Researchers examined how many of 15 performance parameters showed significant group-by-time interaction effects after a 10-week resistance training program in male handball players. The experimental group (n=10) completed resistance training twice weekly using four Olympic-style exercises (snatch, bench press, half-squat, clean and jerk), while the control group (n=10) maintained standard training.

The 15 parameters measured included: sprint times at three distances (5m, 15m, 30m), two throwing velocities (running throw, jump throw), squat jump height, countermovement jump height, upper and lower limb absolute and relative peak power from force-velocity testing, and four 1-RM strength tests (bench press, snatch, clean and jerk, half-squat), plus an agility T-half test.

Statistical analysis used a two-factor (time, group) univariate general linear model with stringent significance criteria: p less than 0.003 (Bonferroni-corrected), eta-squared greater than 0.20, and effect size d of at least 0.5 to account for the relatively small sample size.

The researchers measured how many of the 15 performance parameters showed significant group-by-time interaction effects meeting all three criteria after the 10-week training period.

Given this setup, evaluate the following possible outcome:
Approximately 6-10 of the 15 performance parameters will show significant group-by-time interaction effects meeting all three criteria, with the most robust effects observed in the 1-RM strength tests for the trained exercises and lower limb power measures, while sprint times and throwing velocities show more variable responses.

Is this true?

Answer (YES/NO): NO